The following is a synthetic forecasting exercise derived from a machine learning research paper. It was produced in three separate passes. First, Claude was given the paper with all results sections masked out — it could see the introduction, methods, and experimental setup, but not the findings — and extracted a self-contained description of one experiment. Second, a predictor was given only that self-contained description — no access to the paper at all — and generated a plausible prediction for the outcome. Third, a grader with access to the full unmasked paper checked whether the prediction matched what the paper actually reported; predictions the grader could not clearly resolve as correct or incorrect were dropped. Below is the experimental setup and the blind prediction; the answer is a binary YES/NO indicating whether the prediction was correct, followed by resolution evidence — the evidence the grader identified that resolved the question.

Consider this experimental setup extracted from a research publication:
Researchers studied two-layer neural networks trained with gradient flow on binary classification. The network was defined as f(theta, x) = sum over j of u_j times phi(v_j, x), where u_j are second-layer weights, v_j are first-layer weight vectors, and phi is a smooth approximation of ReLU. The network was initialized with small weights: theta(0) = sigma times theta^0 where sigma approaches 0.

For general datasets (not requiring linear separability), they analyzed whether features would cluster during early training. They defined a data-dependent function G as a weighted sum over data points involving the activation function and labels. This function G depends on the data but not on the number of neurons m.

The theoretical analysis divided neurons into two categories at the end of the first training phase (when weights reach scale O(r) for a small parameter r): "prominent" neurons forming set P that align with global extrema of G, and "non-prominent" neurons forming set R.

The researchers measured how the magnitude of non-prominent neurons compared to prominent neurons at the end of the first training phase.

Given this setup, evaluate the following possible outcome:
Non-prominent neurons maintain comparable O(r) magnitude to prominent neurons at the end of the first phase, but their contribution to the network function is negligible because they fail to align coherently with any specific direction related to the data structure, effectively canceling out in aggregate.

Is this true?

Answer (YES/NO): NO